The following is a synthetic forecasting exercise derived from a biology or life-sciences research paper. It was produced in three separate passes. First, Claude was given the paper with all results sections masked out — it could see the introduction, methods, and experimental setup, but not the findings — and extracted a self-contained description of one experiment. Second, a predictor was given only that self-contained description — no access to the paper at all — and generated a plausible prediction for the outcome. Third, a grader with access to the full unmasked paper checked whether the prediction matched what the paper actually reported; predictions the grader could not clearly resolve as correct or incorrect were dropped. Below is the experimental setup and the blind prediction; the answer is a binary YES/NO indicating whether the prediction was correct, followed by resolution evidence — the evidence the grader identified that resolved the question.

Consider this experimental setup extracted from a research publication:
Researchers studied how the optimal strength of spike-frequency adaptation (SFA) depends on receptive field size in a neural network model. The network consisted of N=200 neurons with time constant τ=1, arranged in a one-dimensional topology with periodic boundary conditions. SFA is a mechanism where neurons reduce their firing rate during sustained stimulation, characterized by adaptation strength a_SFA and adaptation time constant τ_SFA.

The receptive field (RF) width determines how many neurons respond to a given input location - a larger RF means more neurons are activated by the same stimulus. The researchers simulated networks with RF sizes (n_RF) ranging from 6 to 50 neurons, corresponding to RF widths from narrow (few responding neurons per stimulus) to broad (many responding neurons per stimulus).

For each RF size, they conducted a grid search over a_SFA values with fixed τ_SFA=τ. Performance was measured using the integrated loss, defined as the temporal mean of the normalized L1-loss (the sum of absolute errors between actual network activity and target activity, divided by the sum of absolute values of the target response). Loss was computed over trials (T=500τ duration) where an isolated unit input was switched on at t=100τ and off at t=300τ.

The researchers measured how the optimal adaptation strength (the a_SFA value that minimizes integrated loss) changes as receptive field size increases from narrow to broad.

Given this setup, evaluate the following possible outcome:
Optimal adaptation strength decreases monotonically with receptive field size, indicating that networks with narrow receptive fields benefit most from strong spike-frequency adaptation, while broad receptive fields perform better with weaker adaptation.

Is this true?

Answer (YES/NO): NO